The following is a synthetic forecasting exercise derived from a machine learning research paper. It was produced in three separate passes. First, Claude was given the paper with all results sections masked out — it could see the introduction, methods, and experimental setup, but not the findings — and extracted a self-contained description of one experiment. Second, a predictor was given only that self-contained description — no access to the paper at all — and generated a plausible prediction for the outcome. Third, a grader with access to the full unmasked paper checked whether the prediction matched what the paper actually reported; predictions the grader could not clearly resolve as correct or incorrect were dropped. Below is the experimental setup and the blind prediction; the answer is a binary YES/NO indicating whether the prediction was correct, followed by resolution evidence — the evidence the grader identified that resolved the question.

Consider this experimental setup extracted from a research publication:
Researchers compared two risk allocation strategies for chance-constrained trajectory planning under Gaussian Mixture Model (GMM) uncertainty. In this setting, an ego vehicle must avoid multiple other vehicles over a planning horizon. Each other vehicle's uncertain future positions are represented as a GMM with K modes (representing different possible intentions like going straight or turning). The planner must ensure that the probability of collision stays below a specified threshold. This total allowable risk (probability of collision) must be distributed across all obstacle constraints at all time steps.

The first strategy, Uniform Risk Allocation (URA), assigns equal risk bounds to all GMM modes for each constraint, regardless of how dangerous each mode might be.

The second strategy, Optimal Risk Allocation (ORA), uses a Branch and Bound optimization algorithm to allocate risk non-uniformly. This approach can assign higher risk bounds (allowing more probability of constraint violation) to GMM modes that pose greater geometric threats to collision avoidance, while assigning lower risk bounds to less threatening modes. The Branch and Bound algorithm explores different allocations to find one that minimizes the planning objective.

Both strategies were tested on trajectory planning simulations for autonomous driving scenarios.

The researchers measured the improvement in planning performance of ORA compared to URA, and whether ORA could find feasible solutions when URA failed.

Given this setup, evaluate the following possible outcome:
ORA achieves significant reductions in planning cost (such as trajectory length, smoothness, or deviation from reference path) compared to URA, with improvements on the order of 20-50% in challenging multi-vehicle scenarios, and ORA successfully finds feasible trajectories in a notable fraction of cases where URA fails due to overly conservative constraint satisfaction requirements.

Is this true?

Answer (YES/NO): NO